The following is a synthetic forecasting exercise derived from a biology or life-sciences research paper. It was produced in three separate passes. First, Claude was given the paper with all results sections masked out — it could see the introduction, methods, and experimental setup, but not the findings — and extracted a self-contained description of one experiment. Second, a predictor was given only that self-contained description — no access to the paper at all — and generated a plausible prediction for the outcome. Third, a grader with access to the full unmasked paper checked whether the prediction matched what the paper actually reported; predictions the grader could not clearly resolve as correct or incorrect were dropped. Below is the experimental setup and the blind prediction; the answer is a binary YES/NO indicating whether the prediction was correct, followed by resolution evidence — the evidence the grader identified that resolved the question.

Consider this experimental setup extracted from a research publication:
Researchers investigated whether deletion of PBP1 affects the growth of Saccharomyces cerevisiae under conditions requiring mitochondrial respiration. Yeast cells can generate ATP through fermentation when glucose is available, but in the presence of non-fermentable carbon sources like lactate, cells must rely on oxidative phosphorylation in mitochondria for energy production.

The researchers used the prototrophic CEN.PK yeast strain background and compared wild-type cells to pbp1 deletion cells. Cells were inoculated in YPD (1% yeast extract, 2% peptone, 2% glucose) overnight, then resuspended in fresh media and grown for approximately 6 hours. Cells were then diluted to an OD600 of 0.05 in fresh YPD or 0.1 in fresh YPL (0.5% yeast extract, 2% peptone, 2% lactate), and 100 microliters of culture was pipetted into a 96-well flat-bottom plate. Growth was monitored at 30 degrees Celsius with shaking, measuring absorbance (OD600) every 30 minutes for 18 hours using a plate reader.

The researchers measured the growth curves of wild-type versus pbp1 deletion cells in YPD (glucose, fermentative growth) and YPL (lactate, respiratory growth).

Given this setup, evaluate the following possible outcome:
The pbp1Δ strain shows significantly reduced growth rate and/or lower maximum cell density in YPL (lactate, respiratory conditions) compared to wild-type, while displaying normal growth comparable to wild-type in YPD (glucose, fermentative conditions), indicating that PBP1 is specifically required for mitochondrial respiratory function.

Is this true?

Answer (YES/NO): YES